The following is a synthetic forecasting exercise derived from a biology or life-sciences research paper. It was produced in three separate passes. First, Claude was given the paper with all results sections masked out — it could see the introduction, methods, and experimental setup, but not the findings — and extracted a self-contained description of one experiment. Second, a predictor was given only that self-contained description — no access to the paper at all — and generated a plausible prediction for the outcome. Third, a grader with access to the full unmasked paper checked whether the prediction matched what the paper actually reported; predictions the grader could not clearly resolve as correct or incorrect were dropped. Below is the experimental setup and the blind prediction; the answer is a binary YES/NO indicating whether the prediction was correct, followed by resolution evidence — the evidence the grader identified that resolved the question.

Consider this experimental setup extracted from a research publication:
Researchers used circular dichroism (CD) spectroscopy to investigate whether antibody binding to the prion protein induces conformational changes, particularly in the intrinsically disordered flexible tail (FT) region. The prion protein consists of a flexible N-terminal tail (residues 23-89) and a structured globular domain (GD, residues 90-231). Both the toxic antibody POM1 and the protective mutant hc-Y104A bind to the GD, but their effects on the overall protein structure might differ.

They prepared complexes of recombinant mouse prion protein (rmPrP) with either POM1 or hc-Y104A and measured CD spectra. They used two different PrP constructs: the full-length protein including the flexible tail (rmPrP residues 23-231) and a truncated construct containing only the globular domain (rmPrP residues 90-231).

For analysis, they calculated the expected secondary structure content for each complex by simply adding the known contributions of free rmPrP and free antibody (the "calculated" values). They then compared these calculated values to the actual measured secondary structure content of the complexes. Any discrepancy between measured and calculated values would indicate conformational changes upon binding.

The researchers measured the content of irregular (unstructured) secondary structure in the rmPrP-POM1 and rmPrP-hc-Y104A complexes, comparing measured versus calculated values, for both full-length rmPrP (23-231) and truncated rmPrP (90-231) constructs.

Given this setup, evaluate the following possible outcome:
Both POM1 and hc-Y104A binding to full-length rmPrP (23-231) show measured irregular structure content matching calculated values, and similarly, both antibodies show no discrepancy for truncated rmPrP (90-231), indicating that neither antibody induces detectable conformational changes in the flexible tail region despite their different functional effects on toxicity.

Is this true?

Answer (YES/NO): NO